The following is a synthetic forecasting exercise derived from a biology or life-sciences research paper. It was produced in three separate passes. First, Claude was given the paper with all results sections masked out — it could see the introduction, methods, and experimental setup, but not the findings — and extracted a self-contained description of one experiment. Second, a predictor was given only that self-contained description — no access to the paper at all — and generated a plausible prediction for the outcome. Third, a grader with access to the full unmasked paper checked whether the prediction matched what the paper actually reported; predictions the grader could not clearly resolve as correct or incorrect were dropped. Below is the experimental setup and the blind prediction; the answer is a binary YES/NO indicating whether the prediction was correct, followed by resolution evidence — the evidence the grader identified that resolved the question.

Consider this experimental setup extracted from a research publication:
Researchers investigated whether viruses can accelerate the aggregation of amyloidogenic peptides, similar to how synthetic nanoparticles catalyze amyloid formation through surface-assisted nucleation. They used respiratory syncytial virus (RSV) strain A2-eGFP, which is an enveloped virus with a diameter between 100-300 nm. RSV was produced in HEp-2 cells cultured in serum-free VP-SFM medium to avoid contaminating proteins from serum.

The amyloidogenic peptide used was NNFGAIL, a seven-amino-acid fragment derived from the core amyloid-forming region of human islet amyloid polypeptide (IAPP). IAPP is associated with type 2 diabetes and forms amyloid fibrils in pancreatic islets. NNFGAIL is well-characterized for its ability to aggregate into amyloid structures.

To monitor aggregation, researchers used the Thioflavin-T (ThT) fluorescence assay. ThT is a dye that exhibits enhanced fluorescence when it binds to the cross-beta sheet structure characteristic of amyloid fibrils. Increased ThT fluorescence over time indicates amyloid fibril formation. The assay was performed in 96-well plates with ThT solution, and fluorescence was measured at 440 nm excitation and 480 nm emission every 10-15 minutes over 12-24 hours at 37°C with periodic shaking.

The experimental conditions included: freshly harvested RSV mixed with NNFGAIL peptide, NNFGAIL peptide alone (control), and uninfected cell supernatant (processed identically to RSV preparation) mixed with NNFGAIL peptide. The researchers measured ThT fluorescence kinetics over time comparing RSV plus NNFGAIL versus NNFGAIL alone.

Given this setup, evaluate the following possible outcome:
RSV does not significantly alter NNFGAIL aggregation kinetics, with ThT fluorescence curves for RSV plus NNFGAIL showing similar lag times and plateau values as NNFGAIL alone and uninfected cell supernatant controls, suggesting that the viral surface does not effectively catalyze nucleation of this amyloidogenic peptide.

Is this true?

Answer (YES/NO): NO